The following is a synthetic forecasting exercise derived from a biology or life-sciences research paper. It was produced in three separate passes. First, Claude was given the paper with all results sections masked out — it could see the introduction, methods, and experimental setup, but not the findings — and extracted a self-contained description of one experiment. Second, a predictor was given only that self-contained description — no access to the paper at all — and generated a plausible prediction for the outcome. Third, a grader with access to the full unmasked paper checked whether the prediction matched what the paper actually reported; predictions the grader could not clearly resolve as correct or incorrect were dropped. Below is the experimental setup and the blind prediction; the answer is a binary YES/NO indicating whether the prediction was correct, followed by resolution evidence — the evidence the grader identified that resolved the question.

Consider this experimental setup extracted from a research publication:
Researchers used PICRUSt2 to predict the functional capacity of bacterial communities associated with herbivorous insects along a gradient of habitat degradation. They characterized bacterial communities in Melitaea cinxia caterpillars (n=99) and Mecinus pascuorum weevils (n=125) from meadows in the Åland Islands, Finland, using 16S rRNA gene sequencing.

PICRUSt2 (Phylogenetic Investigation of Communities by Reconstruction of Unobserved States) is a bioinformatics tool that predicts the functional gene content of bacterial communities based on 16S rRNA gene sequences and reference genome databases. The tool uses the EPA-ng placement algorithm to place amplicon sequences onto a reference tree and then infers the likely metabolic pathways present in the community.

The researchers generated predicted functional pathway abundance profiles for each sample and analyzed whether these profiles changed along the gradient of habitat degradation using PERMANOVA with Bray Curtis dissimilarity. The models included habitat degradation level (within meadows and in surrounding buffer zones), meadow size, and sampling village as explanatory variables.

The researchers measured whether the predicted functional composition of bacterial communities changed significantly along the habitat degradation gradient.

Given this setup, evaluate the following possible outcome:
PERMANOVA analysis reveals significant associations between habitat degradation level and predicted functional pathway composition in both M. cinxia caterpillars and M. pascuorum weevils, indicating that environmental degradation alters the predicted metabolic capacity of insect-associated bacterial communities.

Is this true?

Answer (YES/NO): NO